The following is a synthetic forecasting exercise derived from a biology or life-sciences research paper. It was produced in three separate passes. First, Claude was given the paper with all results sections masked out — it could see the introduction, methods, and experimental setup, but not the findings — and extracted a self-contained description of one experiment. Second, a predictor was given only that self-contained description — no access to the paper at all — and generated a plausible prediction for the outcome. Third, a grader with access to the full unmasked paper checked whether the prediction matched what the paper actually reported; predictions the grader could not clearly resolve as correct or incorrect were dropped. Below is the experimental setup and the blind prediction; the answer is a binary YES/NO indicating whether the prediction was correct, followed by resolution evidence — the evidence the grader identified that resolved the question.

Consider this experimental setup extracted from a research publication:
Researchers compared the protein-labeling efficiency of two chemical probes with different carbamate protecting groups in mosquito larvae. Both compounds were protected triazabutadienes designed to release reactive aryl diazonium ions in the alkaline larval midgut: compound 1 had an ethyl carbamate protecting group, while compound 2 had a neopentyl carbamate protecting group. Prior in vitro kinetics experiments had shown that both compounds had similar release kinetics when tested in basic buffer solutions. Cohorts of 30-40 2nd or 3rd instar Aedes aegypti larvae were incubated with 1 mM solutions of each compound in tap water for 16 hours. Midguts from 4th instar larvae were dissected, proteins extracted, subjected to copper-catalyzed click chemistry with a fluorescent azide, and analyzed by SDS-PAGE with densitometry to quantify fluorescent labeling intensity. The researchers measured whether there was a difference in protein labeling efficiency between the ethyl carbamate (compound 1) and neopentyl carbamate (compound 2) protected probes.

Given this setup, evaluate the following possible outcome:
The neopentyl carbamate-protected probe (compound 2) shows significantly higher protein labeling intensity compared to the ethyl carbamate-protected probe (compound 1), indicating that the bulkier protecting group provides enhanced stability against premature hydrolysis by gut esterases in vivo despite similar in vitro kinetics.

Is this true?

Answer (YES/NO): NO